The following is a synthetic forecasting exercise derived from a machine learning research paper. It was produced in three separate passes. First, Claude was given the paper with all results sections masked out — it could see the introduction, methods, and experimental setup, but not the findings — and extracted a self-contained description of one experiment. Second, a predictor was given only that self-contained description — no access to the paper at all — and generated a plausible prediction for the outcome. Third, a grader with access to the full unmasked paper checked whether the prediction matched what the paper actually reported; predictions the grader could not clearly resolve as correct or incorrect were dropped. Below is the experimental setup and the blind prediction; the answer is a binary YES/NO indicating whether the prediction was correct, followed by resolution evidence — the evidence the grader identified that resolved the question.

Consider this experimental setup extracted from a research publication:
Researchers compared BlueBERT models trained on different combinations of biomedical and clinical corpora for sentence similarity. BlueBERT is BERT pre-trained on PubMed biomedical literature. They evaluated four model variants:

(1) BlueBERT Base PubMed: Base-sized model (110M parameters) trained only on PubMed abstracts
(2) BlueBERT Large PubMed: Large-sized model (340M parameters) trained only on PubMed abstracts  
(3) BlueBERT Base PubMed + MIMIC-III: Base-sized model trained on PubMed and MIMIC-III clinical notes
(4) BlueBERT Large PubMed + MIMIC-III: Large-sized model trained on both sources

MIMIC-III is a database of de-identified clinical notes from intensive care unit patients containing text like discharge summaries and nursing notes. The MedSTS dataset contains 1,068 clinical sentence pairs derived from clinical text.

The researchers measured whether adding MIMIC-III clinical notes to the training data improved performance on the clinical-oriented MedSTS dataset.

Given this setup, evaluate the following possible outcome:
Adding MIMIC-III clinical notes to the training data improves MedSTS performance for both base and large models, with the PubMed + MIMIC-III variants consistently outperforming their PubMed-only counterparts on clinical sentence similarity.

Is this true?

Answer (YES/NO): YES